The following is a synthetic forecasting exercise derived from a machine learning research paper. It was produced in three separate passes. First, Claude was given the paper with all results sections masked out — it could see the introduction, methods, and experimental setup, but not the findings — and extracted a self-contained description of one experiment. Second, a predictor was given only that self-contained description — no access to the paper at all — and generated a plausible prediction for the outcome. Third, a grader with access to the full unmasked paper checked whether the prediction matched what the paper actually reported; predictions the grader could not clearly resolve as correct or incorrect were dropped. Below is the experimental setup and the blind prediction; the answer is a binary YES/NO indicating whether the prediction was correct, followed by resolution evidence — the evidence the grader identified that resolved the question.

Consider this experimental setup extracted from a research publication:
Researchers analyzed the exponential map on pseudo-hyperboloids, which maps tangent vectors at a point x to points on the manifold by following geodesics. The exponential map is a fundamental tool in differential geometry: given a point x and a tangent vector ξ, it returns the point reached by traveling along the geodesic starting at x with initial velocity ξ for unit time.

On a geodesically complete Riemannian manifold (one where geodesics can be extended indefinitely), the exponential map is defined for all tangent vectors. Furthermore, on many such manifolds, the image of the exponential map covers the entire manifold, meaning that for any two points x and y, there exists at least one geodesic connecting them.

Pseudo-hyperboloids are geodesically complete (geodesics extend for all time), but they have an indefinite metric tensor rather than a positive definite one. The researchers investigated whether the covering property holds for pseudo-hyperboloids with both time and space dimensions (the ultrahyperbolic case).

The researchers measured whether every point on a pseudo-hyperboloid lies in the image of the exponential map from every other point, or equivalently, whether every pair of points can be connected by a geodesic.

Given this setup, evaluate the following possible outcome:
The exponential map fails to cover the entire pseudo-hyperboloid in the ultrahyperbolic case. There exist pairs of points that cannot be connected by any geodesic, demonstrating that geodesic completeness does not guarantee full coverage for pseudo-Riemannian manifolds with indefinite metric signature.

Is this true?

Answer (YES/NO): YES